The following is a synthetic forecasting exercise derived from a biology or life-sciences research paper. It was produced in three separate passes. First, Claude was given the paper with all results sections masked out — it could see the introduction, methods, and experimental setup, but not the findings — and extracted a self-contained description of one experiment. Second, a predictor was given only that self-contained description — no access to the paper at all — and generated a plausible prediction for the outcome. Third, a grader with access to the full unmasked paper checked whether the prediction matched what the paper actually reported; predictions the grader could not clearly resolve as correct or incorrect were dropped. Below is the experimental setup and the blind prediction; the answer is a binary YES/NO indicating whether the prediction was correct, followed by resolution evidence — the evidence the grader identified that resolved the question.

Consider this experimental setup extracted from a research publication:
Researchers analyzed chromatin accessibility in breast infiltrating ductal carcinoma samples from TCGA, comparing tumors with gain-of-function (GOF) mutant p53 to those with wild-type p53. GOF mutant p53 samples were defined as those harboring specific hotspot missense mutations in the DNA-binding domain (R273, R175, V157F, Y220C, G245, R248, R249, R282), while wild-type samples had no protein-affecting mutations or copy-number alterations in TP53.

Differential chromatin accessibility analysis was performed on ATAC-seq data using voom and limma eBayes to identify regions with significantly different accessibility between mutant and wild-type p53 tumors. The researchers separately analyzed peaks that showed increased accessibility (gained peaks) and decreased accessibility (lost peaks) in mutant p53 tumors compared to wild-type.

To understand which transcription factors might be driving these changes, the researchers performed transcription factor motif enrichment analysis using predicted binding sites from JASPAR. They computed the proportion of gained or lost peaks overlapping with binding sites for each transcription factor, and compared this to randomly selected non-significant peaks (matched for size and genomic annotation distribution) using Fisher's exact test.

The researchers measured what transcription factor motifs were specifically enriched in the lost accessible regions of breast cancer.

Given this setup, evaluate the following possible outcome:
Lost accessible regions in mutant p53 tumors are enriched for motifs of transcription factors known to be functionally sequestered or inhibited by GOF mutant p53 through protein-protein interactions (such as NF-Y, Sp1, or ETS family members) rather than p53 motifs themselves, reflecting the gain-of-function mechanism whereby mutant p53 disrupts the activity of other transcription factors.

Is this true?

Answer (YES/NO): NO